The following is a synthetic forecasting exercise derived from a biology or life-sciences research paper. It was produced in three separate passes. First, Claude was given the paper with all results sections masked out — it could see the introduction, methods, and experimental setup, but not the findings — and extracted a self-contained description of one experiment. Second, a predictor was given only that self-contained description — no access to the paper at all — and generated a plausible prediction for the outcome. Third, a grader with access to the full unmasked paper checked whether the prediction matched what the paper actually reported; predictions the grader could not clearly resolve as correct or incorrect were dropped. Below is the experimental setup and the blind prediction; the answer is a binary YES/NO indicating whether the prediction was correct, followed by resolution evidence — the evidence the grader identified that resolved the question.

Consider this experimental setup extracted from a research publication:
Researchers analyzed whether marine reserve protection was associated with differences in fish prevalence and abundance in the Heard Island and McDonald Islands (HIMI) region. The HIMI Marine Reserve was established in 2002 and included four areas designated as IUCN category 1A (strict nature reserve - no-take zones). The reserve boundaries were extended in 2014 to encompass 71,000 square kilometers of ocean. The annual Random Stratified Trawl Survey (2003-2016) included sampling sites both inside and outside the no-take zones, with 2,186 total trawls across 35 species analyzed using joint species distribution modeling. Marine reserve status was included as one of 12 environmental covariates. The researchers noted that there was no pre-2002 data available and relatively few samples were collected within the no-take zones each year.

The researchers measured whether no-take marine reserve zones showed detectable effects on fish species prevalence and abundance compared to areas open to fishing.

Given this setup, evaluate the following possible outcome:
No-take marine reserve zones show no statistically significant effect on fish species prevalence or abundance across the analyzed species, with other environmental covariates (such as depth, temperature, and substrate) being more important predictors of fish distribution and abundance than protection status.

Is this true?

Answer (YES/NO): NO